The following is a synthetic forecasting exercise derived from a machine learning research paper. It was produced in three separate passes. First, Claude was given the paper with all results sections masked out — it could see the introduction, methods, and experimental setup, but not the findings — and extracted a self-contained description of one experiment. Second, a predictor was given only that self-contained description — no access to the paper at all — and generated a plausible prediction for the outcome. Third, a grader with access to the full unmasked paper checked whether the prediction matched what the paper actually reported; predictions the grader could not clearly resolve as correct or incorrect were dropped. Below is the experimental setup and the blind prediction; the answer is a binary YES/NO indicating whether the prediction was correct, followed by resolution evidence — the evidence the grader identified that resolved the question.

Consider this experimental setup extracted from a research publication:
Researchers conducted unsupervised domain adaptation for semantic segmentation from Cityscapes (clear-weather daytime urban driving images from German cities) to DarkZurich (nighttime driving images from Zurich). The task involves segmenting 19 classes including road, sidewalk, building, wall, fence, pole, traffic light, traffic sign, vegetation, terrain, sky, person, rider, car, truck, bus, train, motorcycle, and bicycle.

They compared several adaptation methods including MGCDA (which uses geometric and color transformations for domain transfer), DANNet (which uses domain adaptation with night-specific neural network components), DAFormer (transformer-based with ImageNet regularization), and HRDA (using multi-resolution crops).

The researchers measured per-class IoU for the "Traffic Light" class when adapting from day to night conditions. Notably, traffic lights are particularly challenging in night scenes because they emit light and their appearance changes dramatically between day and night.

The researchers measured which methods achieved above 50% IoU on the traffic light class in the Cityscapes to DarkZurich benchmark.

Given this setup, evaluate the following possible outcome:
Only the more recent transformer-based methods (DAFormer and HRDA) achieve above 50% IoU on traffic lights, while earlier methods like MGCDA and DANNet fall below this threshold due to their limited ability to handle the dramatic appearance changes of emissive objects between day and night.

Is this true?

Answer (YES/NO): NO